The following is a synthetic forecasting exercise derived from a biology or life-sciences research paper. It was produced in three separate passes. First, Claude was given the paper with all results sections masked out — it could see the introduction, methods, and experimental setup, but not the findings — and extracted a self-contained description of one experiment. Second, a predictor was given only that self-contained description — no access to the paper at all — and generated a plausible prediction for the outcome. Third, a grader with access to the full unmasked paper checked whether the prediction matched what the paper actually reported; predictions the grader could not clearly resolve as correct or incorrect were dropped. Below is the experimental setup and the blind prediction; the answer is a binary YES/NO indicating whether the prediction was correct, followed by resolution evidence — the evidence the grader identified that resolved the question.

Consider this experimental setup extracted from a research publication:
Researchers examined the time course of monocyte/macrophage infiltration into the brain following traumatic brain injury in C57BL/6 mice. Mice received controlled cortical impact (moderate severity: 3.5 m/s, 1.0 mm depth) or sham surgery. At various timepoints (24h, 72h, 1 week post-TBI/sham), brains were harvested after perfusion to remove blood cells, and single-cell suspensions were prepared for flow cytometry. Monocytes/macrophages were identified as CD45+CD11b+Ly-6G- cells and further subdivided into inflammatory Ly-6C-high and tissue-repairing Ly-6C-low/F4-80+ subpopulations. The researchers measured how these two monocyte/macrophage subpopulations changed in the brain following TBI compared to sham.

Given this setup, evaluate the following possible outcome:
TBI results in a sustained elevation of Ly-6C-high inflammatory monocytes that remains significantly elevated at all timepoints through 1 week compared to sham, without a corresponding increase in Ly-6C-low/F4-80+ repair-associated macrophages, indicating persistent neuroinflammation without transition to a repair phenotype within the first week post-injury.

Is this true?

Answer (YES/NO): NO